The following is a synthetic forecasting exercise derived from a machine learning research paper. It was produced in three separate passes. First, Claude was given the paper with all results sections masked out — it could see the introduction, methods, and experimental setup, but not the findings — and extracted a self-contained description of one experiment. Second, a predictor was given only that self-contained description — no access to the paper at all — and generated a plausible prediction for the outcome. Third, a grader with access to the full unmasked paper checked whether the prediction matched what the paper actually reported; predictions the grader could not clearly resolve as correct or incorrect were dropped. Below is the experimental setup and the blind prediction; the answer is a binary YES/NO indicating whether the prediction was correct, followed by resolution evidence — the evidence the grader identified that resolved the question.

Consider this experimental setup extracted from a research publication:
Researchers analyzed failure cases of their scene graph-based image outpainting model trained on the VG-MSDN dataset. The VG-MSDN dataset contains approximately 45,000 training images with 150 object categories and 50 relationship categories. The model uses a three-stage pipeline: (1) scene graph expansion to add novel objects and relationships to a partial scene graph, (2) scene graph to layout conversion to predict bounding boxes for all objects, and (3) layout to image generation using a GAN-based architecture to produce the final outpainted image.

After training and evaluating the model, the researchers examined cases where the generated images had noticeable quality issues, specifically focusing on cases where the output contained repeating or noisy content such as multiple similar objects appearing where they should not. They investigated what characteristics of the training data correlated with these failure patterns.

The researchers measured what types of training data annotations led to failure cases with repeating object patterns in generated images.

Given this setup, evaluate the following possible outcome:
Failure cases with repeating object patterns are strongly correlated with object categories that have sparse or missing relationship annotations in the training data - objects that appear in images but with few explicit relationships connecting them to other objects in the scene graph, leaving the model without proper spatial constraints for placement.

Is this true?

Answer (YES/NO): NO